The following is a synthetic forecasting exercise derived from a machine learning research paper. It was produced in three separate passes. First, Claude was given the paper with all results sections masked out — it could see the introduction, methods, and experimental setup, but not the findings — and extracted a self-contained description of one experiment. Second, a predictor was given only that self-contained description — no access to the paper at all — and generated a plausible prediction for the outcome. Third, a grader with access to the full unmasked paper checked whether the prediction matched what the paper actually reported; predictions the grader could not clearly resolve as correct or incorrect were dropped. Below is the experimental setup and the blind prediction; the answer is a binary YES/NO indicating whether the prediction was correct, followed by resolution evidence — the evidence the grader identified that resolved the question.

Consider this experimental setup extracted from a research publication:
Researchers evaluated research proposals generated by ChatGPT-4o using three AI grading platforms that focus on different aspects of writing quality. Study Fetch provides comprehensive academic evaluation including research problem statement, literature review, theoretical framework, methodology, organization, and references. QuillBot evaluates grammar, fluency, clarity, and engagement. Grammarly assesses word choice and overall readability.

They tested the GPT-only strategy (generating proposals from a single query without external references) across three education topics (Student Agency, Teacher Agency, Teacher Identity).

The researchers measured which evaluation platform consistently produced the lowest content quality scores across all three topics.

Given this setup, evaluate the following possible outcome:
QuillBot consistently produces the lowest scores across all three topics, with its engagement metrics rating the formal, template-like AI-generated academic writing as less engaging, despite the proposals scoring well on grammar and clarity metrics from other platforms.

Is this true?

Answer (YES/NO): NO